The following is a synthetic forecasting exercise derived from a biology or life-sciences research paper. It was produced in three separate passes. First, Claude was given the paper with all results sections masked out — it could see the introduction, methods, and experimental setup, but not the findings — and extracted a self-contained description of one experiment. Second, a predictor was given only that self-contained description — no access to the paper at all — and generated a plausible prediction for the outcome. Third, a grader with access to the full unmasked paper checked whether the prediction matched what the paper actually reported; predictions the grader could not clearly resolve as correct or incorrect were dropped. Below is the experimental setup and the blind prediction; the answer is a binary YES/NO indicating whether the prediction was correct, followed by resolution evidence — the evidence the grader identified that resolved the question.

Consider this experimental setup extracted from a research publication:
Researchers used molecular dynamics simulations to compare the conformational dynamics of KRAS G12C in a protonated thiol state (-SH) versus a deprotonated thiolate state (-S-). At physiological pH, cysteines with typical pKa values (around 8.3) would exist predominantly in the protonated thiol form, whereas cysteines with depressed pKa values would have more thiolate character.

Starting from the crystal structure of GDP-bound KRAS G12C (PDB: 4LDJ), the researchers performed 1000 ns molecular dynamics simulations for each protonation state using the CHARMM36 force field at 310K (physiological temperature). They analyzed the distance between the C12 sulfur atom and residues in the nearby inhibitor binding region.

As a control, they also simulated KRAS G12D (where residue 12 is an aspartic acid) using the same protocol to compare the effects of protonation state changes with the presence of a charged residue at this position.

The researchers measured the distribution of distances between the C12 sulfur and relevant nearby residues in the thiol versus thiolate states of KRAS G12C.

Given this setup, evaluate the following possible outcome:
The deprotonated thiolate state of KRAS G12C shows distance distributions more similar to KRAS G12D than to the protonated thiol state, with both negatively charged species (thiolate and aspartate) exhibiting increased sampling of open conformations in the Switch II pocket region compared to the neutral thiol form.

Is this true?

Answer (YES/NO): NO